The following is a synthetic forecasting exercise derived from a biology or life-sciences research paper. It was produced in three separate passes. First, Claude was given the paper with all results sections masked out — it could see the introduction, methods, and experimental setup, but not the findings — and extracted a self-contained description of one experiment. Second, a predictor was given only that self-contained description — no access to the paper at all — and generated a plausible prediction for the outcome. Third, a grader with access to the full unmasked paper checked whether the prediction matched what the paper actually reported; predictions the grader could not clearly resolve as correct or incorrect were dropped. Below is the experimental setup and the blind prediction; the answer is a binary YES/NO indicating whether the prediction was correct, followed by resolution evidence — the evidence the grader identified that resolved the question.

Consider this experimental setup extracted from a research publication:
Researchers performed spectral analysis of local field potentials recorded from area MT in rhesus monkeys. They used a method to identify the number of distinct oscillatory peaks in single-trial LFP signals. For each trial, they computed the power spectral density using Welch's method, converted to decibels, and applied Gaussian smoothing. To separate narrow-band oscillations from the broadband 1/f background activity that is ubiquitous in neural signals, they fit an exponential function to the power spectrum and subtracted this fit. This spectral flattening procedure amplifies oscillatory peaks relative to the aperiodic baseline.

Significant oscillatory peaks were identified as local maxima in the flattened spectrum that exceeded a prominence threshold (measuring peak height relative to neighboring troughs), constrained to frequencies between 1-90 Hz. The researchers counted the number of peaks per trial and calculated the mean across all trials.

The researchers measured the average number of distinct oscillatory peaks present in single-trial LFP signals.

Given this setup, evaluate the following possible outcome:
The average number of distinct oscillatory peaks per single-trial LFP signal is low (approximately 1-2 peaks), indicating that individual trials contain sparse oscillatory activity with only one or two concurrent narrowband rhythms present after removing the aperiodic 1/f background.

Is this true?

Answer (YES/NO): NO